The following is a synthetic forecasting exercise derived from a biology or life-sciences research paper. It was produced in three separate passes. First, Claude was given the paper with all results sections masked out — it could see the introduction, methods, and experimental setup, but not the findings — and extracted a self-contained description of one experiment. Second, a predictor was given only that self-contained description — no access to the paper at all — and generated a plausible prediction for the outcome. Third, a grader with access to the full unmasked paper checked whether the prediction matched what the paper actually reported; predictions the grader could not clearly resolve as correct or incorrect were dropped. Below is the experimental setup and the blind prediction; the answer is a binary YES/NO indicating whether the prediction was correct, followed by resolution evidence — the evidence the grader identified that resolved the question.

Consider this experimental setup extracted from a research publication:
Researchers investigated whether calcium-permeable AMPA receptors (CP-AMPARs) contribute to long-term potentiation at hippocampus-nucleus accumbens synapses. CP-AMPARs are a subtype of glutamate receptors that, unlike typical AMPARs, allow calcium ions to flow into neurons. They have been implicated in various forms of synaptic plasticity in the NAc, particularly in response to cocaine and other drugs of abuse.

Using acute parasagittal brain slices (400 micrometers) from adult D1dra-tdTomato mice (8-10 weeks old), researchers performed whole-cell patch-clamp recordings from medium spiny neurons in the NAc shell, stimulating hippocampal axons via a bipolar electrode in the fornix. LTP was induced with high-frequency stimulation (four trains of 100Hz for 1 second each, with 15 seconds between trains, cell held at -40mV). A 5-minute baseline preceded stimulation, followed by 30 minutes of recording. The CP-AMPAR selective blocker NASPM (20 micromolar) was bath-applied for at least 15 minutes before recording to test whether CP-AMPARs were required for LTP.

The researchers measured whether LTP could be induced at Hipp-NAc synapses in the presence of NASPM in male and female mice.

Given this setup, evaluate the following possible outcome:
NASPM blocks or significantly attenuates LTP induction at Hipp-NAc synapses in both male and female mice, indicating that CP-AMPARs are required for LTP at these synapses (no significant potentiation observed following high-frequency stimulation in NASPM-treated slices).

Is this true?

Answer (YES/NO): NO